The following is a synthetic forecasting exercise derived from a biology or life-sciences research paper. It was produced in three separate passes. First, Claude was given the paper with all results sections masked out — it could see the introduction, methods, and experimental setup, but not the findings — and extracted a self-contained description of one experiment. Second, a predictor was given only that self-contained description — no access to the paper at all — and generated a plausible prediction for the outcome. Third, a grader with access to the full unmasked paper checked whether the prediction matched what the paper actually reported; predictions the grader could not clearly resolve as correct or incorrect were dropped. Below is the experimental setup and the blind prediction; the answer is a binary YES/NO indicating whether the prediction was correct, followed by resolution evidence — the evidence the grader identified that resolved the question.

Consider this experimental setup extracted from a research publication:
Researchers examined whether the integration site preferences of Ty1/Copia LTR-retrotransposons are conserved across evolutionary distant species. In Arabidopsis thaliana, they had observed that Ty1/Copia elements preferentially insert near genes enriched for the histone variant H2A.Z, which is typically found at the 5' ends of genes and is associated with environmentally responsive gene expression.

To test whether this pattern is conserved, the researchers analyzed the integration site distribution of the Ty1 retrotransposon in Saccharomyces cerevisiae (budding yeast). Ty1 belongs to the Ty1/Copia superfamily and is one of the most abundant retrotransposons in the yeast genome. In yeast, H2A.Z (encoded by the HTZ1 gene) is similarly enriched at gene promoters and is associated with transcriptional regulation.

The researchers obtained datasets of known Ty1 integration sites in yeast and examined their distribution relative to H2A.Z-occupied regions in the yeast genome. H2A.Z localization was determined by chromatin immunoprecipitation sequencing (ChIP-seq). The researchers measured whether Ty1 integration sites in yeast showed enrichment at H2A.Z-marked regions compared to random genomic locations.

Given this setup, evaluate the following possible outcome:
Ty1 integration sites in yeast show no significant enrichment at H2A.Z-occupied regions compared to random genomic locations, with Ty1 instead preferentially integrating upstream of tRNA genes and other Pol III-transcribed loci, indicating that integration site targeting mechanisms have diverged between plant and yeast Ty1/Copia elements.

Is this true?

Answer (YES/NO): NO